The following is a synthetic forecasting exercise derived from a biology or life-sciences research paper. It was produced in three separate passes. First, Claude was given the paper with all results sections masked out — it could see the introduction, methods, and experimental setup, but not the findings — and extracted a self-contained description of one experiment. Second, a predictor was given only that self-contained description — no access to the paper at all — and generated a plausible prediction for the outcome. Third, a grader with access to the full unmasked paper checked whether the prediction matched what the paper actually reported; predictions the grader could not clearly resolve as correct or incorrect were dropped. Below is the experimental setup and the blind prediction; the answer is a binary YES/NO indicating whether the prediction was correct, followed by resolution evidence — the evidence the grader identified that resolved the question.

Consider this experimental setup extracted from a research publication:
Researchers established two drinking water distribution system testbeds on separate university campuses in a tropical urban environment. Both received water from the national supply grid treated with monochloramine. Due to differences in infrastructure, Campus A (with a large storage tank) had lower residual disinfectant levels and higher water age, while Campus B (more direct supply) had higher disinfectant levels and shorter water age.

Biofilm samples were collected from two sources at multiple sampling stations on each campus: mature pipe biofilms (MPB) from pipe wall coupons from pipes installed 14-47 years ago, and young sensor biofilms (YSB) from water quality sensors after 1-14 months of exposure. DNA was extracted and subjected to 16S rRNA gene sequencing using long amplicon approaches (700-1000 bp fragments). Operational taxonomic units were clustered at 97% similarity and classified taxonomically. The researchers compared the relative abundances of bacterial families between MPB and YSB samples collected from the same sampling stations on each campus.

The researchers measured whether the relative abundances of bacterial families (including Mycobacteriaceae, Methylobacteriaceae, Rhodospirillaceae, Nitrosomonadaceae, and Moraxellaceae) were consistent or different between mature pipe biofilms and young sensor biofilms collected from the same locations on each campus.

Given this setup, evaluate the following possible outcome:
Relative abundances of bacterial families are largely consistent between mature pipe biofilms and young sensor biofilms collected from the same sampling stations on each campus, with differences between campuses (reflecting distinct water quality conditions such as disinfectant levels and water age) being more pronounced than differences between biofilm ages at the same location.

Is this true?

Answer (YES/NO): YES